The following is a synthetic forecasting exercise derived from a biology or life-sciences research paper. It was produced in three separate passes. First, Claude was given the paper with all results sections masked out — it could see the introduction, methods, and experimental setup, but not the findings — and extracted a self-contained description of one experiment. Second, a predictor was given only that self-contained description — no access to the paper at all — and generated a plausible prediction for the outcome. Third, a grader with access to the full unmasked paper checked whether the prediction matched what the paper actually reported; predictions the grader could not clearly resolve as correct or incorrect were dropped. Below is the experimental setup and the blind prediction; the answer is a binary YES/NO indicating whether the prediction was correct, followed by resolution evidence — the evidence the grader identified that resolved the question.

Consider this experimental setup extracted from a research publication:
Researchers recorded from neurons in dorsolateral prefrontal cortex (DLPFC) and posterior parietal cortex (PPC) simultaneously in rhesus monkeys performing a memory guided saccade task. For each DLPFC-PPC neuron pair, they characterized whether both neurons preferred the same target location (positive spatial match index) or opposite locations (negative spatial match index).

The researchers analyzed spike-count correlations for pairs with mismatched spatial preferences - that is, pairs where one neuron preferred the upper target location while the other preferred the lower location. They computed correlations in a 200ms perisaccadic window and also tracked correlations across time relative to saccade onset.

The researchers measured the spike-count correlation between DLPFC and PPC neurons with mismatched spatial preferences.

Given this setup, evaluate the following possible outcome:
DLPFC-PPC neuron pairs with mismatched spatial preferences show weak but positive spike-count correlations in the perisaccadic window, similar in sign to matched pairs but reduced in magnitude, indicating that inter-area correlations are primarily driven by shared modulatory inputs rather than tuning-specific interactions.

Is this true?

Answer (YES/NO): NO